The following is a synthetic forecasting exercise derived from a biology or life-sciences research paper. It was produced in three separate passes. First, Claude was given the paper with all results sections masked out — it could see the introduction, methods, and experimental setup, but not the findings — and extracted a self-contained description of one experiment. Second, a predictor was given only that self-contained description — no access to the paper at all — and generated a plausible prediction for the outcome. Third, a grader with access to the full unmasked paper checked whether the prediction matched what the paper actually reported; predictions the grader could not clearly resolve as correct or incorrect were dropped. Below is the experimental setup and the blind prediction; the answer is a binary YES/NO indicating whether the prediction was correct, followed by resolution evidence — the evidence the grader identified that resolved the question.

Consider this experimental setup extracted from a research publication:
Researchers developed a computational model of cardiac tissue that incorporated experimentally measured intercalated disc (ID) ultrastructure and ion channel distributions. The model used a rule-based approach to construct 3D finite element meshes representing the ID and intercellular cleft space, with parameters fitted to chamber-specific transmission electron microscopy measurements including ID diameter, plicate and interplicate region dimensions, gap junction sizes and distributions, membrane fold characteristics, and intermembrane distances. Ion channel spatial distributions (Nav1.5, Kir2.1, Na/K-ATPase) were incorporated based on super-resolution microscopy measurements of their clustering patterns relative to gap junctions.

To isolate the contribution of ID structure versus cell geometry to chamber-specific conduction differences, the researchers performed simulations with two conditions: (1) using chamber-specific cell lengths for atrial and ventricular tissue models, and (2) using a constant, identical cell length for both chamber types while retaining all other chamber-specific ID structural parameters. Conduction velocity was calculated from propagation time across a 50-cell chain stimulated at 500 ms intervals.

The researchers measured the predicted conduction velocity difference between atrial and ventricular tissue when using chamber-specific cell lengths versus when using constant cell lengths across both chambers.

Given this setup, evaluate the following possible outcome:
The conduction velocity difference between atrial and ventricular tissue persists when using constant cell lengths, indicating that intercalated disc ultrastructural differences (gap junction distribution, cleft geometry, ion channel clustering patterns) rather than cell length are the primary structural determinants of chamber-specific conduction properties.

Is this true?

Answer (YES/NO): NO